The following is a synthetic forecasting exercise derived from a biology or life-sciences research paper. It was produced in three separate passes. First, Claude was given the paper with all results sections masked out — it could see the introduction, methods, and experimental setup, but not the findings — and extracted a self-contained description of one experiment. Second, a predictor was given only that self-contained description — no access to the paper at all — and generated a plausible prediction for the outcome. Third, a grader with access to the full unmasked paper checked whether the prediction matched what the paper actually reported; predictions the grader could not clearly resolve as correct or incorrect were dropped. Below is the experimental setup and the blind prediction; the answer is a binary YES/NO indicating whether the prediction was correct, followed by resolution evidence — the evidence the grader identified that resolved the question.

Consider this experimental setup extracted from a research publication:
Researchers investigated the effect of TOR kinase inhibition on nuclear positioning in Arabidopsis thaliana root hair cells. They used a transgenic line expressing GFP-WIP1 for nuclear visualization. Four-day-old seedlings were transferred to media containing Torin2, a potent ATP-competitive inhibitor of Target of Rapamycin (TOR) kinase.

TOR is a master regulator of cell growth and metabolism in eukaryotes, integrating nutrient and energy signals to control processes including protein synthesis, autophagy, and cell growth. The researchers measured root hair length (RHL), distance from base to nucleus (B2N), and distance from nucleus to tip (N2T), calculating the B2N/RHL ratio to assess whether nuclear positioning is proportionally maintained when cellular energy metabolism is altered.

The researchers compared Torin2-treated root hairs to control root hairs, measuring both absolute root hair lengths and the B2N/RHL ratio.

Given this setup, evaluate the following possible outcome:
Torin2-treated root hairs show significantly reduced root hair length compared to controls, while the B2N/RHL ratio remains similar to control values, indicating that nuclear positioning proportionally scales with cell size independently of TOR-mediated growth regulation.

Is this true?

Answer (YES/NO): YES